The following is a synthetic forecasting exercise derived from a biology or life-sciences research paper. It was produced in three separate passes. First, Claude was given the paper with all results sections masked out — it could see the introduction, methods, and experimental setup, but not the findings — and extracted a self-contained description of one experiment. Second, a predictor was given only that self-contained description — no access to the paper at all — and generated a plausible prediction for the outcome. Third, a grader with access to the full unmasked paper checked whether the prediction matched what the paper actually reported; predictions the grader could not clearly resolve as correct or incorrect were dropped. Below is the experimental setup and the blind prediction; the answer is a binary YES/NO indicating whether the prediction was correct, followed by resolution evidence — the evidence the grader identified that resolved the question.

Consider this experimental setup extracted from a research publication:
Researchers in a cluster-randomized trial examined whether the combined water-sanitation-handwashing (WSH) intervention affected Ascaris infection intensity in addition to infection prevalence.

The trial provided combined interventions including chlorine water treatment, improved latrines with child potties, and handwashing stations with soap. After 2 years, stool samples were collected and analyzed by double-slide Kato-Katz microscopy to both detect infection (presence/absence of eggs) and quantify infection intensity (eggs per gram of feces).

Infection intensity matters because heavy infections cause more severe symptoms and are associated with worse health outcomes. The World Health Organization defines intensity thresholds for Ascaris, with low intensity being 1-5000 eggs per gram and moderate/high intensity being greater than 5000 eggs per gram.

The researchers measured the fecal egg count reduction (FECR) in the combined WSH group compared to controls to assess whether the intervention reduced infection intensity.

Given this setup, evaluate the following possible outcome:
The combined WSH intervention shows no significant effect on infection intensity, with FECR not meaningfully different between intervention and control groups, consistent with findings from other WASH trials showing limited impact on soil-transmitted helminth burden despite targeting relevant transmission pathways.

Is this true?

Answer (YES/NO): NO